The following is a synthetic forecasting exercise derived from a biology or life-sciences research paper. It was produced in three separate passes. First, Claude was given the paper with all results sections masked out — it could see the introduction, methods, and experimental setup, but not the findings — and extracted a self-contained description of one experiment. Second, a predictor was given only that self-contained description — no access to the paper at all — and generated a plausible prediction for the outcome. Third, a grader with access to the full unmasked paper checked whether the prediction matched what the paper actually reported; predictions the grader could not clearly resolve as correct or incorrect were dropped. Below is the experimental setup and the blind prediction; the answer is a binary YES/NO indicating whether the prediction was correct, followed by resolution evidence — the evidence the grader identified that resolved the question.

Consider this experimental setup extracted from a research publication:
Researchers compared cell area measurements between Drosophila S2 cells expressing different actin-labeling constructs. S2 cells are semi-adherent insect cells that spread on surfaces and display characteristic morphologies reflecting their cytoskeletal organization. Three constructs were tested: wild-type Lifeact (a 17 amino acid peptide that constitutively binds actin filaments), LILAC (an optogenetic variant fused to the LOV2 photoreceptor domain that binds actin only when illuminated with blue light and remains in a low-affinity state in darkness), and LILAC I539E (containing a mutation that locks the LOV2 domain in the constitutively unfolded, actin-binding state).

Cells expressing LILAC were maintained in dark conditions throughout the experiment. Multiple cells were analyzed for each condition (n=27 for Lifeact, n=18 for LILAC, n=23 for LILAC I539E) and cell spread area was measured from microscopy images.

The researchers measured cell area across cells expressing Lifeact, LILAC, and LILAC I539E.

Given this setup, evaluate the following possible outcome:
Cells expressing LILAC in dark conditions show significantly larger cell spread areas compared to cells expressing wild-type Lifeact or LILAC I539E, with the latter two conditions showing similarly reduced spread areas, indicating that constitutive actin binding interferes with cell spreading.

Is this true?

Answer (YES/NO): YES